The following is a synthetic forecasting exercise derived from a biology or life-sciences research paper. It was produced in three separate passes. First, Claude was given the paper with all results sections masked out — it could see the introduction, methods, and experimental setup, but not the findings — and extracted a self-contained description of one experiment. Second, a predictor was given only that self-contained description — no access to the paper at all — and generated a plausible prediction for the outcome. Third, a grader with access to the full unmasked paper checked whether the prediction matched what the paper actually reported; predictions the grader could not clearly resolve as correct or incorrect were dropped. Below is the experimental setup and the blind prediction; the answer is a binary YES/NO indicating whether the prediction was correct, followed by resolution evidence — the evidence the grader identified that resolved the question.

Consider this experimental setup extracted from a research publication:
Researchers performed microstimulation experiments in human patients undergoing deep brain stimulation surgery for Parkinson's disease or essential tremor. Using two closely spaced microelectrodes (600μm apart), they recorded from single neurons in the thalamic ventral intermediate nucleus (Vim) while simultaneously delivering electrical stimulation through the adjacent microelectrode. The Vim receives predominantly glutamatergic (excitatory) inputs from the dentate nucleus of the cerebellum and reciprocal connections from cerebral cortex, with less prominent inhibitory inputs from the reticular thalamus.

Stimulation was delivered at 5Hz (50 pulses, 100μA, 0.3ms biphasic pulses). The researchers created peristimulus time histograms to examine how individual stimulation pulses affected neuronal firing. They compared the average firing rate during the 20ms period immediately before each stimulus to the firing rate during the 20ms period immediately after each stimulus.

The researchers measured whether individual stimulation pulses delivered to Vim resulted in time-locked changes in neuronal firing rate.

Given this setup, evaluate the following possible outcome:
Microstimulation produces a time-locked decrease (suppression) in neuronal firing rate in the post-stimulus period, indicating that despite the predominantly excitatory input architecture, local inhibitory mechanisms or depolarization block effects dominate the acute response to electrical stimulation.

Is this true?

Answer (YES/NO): NO